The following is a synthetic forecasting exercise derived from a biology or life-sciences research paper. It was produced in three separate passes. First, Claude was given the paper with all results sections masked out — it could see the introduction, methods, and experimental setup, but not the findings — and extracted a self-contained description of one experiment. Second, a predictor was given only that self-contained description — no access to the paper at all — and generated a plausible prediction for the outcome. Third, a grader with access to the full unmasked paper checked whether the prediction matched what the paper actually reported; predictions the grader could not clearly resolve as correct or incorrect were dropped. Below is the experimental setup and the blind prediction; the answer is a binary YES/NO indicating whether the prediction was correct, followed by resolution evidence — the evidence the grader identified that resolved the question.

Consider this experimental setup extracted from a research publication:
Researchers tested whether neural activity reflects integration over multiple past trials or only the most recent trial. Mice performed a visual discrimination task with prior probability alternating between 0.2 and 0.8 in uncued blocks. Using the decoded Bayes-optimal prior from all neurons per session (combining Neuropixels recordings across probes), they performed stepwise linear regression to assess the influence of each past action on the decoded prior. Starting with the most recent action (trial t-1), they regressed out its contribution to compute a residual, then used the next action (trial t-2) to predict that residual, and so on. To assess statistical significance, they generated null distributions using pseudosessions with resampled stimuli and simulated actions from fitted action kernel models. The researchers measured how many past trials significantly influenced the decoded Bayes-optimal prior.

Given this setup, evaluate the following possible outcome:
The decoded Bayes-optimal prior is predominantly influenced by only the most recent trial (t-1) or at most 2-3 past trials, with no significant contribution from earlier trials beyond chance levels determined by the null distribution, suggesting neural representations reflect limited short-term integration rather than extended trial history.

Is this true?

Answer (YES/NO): NO